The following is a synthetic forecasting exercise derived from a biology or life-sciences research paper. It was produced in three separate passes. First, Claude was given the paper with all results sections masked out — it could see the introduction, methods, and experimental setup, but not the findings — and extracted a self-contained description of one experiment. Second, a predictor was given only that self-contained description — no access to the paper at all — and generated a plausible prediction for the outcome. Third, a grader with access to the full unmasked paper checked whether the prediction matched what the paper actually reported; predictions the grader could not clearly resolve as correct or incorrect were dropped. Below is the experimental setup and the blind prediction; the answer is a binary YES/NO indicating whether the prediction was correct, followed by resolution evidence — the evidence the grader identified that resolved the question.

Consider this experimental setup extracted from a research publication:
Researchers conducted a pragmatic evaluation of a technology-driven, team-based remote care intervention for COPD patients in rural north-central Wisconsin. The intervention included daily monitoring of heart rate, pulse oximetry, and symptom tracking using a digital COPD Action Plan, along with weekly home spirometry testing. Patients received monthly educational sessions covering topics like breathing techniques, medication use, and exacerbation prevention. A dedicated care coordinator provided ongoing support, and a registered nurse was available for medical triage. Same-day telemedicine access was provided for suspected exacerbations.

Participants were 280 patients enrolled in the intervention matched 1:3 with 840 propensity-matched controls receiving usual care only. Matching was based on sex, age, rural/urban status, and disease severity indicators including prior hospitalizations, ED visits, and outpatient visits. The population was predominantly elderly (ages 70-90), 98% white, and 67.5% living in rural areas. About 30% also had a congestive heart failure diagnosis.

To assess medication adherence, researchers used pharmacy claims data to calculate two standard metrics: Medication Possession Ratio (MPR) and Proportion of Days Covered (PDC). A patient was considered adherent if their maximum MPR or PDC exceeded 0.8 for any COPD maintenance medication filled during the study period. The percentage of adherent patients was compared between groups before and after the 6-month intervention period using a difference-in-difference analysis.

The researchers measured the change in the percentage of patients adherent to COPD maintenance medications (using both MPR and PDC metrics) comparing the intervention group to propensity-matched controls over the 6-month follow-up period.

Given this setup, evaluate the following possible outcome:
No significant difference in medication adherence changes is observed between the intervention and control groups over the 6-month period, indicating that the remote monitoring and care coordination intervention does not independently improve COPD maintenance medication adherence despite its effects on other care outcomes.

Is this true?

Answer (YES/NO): YES